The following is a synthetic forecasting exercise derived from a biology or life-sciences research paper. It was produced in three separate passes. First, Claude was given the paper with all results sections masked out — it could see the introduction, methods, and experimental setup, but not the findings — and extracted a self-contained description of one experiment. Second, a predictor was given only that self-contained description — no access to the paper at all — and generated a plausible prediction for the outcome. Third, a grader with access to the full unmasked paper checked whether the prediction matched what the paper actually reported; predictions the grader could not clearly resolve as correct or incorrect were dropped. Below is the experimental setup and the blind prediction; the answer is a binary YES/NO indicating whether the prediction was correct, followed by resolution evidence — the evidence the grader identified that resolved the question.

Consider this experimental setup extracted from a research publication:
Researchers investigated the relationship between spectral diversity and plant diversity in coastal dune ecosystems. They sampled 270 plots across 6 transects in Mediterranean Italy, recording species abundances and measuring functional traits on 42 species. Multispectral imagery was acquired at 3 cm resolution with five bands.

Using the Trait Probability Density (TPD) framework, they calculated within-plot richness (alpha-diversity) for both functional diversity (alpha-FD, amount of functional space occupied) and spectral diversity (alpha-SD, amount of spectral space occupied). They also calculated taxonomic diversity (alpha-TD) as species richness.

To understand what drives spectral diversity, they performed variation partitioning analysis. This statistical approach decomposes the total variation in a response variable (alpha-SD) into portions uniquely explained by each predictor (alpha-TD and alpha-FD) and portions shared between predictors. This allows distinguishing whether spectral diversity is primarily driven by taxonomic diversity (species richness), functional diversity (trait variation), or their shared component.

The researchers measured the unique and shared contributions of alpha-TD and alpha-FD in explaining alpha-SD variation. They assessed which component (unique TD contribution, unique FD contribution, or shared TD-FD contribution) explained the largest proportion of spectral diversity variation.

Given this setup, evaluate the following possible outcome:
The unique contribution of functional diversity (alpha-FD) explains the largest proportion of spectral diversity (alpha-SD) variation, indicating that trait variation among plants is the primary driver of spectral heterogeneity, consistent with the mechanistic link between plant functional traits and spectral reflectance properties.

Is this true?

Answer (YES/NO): YES